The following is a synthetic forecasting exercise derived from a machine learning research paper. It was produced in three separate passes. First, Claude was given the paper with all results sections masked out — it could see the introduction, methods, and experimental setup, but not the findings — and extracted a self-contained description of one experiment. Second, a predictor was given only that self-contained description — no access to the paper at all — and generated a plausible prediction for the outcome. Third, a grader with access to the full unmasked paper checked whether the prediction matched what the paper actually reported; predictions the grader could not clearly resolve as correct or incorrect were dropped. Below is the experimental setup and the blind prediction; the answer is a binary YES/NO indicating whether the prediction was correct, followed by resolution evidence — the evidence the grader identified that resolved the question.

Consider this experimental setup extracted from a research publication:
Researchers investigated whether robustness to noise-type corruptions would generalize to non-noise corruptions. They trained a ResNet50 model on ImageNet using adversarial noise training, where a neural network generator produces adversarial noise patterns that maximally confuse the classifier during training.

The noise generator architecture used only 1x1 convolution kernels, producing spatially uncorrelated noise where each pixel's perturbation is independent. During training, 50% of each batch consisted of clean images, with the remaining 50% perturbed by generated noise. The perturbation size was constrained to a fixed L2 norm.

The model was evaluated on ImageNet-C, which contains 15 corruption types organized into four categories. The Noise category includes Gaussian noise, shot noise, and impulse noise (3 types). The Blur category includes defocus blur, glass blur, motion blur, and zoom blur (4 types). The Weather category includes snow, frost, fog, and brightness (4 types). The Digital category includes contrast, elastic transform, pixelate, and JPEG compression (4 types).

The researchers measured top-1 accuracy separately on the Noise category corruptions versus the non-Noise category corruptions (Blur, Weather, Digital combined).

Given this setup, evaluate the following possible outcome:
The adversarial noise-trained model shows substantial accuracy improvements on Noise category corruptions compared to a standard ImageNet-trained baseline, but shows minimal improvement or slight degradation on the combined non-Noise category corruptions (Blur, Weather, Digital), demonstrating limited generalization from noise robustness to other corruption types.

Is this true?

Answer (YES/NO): NO